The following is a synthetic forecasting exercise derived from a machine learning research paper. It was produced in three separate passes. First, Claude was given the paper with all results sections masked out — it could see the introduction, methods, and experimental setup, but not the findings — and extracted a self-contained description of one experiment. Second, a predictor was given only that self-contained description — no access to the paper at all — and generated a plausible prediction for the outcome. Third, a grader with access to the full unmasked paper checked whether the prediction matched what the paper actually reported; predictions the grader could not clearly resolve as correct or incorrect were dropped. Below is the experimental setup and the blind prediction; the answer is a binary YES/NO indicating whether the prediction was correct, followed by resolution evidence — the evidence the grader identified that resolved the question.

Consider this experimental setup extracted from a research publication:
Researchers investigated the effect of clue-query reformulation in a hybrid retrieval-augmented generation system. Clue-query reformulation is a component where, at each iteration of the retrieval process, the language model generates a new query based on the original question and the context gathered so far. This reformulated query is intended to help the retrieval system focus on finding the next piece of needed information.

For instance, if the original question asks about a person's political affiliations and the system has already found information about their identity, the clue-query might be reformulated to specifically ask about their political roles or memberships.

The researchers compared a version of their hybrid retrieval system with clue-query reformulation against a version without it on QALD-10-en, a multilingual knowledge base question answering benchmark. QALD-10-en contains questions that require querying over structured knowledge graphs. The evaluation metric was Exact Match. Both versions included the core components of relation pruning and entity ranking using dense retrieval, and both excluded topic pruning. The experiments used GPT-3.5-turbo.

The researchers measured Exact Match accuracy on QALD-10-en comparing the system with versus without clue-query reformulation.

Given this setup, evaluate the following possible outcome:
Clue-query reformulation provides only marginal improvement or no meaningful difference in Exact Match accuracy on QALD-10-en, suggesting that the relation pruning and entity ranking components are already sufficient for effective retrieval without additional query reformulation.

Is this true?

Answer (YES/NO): NO